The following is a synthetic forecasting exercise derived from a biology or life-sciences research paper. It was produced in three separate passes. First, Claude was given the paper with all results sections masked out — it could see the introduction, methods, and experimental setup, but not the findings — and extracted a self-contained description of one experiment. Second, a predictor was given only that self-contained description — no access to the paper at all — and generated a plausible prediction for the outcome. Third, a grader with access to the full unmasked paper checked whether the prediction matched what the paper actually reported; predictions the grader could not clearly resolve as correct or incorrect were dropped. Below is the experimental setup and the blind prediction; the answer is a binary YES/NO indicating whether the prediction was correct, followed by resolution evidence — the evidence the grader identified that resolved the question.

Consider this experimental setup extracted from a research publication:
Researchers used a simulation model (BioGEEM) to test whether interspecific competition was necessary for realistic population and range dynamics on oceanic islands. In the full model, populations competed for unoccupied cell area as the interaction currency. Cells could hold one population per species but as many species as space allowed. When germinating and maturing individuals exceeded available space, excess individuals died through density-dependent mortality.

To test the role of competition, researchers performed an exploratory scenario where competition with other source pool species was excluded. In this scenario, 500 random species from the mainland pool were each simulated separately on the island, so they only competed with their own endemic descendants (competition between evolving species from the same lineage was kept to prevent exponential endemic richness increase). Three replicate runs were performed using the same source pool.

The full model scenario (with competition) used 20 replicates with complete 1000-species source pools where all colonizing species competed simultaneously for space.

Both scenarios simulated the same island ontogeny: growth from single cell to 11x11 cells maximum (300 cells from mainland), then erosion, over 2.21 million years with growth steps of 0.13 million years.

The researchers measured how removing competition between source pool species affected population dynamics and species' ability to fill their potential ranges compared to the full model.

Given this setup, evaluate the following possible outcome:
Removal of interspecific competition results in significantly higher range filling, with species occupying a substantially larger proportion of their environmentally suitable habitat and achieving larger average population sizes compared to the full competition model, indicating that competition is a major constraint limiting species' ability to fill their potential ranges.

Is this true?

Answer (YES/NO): YES